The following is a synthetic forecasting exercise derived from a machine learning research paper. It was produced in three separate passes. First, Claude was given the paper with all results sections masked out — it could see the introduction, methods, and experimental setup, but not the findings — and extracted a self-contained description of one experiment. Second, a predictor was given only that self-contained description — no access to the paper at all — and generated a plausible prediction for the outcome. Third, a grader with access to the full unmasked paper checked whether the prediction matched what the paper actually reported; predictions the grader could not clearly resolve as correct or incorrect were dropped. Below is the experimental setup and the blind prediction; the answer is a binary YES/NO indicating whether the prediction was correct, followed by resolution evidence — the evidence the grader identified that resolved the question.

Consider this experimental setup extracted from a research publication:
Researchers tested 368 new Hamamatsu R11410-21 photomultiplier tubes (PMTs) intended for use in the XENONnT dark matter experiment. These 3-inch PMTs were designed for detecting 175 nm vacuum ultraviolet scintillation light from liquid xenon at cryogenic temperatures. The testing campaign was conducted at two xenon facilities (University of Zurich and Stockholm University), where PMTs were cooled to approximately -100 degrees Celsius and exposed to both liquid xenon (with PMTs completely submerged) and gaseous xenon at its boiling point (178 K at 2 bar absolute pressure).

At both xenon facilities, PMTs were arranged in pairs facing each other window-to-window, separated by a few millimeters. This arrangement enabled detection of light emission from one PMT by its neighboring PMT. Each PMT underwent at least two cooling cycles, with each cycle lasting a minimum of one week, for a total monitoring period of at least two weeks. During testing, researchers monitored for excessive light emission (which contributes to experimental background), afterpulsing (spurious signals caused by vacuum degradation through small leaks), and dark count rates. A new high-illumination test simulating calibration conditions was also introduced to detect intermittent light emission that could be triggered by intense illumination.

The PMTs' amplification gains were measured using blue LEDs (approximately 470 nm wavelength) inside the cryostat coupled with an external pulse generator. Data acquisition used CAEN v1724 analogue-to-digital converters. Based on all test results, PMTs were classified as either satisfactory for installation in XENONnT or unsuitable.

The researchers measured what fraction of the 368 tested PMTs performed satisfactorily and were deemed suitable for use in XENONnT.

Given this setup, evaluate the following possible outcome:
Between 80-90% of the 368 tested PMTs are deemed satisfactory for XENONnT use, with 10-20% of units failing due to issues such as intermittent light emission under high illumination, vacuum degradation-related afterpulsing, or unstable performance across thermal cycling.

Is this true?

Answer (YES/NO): NO